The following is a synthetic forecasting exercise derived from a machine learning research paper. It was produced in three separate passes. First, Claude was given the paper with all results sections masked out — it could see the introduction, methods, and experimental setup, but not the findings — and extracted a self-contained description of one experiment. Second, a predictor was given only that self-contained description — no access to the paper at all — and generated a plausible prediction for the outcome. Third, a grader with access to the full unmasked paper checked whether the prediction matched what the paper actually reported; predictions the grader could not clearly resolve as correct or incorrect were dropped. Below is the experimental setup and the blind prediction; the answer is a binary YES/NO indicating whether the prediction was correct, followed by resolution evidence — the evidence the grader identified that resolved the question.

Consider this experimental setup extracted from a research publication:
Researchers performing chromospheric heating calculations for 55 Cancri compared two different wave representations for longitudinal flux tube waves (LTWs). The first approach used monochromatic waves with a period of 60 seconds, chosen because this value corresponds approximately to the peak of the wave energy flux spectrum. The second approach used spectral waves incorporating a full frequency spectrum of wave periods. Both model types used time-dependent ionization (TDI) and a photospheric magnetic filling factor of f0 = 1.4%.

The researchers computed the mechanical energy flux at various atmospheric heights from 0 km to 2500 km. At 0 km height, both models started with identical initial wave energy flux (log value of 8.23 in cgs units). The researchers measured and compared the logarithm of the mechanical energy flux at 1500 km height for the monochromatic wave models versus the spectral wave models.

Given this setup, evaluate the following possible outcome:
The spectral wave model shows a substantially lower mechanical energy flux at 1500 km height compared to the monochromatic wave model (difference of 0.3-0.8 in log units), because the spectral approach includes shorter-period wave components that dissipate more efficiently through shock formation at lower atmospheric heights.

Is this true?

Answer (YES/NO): NO